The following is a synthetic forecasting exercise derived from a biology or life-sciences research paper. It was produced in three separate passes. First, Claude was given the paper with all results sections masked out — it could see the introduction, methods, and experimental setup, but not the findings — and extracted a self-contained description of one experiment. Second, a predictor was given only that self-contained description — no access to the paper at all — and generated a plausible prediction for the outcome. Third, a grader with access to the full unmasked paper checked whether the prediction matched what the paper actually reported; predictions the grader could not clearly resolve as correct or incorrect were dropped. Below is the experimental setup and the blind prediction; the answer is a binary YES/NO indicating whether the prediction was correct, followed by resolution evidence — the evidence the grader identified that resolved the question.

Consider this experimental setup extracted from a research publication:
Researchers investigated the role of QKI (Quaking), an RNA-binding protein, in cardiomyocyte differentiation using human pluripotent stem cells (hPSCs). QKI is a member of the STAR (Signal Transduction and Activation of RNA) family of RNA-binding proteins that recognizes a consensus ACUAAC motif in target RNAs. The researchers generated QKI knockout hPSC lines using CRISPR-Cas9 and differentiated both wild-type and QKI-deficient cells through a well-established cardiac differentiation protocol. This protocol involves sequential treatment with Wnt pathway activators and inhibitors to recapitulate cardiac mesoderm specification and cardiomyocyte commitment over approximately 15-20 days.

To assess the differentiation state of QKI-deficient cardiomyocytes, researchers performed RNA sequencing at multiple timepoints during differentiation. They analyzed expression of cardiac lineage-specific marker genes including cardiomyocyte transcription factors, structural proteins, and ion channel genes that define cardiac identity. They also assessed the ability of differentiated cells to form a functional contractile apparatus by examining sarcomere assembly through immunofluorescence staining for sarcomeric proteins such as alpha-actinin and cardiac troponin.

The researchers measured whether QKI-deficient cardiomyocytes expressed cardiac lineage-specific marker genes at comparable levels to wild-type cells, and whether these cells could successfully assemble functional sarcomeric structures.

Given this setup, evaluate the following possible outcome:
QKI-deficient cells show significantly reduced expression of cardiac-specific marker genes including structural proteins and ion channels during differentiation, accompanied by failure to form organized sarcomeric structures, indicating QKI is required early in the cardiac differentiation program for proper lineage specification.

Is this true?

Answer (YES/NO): NO